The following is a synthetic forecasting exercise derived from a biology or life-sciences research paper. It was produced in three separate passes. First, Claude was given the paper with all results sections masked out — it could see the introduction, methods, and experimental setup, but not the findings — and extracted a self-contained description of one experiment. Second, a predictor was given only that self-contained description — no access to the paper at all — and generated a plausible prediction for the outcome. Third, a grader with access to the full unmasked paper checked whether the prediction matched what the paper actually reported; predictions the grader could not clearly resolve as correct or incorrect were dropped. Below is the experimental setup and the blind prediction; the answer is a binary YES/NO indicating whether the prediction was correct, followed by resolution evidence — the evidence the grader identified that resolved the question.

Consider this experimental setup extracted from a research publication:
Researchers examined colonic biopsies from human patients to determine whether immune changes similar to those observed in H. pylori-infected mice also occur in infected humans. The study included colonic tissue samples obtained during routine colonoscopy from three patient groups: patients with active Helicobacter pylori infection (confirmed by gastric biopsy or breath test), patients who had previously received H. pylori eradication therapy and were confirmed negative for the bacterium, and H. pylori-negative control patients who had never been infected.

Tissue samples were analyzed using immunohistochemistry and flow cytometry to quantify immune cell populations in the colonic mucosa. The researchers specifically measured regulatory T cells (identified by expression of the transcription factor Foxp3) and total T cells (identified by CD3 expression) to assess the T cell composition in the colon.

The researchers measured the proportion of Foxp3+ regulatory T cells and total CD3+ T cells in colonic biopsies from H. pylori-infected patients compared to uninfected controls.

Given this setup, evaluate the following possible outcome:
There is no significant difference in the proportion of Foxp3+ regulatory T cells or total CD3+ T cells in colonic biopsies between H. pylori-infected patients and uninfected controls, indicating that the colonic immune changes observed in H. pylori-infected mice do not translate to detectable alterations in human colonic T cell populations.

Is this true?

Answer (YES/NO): NO